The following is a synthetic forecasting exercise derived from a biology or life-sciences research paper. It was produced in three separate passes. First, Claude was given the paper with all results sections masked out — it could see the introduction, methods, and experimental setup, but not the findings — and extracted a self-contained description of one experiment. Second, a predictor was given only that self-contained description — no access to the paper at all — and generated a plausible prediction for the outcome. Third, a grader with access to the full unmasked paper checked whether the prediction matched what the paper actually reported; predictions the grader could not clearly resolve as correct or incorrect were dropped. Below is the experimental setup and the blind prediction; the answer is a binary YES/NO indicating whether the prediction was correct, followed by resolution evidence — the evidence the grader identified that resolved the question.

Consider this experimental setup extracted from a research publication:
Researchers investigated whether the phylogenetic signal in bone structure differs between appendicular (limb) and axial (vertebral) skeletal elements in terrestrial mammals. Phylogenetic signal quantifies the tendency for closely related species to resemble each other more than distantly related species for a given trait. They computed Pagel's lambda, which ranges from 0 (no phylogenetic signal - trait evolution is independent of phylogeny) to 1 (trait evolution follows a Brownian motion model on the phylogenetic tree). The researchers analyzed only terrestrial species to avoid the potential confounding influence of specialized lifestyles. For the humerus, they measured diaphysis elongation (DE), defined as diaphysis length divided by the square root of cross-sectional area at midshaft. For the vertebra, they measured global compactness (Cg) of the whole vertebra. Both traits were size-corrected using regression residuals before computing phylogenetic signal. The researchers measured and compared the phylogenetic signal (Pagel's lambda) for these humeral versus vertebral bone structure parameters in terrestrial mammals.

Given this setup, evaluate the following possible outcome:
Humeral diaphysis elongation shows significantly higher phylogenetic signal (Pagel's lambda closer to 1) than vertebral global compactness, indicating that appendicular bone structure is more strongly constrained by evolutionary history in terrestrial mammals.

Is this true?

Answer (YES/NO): YES